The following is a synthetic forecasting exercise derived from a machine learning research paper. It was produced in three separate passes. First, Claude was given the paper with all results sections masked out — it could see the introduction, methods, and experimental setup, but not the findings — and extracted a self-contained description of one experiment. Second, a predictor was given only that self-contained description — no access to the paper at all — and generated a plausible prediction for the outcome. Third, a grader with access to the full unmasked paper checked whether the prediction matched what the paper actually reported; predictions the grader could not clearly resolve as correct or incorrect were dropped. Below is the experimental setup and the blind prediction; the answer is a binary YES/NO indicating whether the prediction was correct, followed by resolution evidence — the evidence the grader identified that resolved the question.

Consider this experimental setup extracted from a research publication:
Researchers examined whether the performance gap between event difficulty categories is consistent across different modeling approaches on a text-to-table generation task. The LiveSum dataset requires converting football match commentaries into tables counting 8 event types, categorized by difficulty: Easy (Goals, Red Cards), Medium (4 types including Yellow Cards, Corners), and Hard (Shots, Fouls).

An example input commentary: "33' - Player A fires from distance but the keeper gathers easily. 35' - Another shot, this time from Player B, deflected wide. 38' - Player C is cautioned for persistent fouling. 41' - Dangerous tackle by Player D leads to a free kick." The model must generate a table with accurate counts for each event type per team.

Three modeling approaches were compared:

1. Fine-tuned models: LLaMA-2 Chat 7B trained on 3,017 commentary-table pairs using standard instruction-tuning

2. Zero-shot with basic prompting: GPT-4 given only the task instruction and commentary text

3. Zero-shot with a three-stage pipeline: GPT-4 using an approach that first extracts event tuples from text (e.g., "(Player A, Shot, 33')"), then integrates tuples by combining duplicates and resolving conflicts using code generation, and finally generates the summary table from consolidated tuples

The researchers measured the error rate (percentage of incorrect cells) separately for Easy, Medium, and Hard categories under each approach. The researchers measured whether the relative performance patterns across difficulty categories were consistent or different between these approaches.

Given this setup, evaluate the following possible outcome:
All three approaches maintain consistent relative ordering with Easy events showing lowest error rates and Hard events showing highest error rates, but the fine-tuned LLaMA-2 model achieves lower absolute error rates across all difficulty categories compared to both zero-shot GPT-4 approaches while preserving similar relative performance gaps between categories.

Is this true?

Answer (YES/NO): NO